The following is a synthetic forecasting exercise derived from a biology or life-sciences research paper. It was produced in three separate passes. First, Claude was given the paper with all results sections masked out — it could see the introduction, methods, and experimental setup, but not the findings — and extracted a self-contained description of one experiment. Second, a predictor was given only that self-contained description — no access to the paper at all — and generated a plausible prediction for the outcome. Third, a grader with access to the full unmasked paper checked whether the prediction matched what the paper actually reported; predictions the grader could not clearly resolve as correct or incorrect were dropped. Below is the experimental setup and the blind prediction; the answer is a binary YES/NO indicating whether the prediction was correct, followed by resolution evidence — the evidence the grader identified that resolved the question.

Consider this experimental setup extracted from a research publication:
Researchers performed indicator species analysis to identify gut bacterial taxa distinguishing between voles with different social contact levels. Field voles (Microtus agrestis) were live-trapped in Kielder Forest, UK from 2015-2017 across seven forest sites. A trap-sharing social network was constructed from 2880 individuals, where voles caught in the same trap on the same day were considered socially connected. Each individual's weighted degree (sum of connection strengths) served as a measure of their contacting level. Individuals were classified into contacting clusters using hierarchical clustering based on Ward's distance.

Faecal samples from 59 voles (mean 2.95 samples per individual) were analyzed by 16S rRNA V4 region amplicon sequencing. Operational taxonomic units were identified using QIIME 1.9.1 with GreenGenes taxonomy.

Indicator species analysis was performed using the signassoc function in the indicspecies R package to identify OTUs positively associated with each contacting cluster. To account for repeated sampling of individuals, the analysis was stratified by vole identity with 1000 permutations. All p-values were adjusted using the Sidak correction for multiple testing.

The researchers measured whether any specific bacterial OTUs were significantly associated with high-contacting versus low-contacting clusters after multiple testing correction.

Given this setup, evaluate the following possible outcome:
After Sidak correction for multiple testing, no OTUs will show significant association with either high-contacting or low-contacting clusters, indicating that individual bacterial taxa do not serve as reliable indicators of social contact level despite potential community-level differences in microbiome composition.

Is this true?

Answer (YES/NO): NO